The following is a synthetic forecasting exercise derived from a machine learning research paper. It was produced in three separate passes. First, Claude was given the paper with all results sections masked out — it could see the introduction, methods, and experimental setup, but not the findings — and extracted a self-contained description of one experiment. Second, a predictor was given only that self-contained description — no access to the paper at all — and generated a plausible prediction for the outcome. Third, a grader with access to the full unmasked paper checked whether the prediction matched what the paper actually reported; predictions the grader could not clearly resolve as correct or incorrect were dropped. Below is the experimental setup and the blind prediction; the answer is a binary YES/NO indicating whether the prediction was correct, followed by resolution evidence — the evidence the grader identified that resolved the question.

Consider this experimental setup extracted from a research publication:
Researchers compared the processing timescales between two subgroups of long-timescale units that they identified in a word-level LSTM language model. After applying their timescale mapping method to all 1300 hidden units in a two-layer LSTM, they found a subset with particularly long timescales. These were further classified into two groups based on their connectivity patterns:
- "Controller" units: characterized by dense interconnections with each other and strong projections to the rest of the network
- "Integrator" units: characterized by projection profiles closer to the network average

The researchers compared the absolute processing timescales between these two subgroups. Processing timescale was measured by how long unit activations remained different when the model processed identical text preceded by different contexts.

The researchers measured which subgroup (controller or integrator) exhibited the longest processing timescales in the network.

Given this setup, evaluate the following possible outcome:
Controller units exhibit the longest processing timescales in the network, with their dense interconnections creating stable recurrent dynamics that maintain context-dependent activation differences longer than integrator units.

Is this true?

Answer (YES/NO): NO